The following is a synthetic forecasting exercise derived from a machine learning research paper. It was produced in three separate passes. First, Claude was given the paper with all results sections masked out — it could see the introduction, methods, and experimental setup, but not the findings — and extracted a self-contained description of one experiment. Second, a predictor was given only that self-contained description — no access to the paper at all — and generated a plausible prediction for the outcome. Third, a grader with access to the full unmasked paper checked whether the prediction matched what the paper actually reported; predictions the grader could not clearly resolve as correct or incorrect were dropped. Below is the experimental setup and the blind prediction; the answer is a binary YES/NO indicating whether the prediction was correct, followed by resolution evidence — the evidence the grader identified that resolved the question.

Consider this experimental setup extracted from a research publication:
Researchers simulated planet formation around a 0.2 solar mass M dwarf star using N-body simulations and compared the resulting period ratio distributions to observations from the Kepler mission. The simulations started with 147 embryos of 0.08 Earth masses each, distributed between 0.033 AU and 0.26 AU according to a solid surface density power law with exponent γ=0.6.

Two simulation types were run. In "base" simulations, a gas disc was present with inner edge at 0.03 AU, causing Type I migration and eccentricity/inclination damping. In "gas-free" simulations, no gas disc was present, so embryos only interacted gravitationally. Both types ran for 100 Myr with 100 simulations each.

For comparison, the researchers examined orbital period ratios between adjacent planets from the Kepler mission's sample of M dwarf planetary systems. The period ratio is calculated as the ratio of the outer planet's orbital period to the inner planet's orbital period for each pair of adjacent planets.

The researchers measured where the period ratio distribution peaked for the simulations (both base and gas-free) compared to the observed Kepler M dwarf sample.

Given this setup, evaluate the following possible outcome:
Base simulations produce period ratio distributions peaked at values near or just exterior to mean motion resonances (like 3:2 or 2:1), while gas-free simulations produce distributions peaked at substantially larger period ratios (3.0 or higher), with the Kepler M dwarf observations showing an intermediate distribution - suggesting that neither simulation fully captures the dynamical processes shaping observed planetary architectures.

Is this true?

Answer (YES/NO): NO